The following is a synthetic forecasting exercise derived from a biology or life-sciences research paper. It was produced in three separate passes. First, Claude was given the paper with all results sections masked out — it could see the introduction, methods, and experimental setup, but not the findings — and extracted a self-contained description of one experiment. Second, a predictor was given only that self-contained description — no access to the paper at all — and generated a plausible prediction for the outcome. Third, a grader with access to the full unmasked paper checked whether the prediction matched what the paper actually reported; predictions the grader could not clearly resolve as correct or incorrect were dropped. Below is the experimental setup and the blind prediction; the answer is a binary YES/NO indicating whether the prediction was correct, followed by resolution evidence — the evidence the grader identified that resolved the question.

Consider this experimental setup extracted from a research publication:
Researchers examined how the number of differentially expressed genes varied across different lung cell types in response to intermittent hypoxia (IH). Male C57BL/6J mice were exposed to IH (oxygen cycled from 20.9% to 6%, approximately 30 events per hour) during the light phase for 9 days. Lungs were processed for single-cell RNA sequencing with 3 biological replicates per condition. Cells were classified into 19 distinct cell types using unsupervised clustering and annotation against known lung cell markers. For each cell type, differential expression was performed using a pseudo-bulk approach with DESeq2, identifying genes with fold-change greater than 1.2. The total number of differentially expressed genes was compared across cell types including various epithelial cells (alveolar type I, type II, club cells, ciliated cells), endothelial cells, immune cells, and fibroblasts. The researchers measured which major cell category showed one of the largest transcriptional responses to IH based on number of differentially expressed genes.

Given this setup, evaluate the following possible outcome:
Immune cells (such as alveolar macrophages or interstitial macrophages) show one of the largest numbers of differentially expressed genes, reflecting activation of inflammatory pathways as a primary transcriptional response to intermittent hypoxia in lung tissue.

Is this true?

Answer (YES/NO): NO